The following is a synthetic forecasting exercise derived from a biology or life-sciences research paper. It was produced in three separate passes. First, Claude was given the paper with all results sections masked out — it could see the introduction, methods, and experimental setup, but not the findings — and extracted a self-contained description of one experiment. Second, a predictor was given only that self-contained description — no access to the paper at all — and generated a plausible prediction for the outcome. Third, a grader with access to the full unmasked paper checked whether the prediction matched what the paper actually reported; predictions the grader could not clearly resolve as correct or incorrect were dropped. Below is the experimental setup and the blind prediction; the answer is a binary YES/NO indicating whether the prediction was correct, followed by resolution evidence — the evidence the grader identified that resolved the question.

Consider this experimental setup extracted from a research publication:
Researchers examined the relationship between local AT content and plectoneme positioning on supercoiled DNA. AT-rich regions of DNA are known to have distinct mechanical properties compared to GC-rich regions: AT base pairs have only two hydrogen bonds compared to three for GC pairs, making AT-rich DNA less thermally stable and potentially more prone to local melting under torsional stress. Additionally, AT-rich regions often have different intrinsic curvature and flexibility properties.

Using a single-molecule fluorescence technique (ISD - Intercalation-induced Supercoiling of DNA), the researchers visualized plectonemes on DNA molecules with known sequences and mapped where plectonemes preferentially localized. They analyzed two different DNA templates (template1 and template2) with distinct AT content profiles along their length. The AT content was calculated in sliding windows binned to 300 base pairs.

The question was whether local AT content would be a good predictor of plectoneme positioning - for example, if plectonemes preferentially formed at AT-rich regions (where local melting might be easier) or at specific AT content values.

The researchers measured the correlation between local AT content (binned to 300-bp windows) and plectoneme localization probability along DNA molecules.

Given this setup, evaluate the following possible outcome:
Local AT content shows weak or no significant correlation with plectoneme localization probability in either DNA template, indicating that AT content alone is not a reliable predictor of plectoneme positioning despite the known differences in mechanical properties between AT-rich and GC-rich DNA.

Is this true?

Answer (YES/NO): YES